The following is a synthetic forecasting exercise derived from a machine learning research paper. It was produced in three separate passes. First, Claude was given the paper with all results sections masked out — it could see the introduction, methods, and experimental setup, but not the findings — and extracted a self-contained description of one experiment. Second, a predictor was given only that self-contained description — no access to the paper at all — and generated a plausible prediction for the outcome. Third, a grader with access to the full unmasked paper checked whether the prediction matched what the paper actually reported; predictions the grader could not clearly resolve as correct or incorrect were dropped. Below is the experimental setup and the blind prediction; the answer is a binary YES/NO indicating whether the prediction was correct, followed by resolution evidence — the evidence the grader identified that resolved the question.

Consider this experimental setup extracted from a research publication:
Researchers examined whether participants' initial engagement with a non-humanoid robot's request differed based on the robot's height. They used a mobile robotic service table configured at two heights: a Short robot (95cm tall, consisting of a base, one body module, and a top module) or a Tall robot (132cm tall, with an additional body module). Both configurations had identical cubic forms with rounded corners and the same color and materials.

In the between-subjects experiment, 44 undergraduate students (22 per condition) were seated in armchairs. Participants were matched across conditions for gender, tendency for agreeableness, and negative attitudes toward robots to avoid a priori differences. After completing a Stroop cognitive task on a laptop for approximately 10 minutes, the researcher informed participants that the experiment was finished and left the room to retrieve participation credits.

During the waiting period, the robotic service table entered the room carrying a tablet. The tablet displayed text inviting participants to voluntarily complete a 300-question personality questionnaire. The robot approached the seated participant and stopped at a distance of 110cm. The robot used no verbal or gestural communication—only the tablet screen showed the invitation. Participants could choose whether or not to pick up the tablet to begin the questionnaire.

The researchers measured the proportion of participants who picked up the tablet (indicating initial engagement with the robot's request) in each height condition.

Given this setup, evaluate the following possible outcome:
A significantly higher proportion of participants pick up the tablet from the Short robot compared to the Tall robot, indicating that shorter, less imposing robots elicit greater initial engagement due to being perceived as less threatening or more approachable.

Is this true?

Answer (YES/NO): NO